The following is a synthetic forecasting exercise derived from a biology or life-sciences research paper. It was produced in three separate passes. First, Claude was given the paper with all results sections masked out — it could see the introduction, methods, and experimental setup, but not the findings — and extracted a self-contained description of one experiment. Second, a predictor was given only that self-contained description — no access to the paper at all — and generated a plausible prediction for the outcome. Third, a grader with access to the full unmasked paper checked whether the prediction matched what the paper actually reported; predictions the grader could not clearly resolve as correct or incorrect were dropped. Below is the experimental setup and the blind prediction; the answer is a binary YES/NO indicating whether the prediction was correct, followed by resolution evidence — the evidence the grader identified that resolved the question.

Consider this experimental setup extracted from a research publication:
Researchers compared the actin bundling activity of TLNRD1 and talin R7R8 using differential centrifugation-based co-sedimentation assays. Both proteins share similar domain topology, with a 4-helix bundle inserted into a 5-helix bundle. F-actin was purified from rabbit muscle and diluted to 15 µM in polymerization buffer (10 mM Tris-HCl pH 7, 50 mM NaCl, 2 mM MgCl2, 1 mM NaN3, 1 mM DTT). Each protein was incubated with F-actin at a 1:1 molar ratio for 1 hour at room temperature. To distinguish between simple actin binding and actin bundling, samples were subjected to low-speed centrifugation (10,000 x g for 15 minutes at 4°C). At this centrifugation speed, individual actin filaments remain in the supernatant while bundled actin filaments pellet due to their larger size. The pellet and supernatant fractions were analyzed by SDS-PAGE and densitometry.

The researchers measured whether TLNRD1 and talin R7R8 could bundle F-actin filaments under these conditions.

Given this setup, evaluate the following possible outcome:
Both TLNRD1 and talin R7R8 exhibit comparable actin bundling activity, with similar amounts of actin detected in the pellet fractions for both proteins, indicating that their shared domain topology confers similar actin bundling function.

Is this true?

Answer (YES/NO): NO